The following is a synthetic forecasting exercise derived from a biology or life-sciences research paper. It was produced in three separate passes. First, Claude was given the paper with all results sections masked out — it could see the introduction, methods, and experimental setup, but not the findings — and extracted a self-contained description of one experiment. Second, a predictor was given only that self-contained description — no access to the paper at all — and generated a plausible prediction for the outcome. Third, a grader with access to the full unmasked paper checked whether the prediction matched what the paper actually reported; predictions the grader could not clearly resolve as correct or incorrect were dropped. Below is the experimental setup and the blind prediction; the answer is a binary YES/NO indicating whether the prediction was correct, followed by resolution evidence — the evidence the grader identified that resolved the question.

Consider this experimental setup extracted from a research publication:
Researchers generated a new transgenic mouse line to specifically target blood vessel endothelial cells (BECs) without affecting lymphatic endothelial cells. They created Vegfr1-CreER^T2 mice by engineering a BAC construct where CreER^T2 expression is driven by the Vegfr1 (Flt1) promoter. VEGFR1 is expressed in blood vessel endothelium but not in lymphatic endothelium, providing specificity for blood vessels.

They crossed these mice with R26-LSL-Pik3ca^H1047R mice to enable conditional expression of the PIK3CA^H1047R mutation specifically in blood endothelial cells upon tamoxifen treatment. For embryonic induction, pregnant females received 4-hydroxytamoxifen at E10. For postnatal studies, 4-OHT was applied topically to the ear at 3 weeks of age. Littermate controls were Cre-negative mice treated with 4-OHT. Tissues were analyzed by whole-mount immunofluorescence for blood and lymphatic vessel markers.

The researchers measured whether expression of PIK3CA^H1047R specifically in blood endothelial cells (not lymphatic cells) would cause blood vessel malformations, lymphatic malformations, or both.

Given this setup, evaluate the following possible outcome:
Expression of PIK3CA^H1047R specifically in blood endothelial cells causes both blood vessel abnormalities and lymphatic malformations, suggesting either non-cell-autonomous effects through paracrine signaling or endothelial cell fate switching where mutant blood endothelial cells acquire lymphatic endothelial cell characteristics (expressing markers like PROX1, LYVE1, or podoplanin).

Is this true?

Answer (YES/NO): NO